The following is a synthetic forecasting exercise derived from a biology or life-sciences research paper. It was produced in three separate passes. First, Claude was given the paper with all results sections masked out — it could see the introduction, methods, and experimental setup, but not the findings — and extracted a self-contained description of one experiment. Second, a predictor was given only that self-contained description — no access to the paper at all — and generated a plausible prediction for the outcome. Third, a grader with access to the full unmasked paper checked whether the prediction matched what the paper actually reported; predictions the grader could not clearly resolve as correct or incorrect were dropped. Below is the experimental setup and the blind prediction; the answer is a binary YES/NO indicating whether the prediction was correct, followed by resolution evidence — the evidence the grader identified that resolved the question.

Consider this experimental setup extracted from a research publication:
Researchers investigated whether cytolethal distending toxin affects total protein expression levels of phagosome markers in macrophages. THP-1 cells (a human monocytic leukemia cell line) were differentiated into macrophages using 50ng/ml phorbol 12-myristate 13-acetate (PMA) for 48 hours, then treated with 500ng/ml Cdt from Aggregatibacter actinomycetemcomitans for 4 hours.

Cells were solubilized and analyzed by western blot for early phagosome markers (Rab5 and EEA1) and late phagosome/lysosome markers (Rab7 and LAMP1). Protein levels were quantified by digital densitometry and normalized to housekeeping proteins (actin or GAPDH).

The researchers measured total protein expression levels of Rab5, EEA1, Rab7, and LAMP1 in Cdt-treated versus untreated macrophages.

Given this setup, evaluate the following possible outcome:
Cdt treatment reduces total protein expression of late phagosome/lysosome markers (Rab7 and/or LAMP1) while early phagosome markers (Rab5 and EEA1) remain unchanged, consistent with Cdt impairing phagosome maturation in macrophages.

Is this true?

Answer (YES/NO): NO